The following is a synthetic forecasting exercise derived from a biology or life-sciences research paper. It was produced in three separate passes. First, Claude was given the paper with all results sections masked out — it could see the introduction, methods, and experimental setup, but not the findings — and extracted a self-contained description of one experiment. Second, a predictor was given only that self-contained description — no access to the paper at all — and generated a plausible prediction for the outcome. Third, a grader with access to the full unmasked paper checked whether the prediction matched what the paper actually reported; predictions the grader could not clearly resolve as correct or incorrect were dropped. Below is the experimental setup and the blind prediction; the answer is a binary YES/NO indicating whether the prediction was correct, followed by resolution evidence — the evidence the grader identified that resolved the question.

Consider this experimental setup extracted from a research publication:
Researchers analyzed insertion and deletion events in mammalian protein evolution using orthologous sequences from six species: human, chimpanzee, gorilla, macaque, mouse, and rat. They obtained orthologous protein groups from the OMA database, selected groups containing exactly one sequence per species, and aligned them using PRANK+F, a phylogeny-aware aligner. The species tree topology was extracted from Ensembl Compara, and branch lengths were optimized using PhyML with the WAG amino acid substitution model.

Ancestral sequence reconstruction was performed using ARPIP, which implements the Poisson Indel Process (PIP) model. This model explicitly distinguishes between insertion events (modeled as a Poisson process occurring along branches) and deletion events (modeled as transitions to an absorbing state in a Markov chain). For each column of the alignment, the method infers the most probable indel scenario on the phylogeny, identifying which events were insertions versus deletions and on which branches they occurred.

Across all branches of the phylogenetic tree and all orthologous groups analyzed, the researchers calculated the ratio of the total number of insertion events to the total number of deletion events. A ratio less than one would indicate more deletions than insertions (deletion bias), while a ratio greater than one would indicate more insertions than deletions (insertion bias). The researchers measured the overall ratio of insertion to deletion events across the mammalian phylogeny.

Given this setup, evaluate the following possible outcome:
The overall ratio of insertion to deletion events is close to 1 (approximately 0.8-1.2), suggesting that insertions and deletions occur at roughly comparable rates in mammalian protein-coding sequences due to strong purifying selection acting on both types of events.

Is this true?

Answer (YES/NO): NO